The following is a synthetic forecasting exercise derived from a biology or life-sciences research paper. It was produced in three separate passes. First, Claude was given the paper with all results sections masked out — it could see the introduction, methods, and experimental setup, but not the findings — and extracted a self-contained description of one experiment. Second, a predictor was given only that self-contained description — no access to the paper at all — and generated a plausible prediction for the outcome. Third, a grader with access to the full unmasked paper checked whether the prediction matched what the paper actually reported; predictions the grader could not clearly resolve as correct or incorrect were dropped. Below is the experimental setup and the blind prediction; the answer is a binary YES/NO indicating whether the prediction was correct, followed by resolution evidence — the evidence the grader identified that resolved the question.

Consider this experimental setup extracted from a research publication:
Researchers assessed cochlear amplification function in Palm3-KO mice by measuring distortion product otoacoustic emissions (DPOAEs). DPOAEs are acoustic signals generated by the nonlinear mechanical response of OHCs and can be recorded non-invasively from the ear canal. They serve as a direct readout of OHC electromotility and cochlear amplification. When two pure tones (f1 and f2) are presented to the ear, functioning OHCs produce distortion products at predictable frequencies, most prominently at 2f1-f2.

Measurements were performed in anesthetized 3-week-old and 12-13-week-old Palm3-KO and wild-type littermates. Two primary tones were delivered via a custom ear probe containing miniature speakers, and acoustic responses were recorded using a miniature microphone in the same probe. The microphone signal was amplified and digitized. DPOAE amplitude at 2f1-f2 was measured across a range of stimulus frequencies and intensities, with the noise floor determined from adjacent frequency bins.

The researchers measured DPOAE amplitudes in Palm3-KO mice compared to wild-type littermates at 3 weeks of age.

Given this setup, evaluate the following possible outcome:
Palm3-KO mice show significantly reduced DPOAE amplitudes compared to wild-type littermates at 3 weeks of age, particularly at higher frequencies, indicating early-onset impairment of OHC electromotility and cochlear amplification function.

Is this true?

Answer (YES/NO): NO